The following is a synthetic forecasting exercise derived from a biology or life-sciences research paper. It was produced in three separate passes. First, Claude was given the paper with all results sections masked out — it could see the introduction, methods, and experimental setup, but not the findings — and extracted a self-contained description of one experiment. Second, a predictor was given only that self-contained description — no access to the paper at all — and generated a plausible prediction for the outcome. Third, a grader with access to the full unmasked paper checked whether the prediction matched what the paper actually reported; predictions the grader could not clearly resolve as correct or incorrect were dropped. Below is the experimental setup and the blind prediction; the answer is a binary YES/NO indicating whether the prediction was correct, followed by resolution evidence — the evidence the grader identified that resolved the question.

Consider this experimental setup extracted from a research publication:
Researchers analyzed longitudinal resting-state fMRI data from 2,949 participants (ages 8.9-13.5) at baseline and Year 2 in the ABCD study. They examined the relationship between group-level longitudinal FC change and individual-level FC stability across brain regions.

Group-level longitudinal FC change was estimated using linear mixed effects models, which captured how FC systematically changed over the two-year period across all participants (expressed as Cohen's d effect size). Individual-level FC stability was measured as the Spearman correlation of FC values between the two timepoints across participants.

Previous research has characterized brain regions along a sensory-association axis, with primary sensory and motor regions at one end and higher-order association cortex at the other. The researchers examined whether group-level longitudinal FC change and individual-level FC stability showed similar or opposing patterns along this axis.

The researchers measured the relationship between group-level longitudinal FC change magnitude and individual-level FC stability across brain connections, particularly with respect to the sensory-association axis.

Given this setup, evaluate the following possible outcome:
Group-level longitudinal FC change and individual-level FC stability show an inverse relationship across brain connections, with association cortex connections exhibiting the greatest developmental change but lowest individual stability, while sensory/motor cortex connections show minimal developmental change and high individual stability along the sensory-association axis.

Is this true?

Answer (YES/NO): NO